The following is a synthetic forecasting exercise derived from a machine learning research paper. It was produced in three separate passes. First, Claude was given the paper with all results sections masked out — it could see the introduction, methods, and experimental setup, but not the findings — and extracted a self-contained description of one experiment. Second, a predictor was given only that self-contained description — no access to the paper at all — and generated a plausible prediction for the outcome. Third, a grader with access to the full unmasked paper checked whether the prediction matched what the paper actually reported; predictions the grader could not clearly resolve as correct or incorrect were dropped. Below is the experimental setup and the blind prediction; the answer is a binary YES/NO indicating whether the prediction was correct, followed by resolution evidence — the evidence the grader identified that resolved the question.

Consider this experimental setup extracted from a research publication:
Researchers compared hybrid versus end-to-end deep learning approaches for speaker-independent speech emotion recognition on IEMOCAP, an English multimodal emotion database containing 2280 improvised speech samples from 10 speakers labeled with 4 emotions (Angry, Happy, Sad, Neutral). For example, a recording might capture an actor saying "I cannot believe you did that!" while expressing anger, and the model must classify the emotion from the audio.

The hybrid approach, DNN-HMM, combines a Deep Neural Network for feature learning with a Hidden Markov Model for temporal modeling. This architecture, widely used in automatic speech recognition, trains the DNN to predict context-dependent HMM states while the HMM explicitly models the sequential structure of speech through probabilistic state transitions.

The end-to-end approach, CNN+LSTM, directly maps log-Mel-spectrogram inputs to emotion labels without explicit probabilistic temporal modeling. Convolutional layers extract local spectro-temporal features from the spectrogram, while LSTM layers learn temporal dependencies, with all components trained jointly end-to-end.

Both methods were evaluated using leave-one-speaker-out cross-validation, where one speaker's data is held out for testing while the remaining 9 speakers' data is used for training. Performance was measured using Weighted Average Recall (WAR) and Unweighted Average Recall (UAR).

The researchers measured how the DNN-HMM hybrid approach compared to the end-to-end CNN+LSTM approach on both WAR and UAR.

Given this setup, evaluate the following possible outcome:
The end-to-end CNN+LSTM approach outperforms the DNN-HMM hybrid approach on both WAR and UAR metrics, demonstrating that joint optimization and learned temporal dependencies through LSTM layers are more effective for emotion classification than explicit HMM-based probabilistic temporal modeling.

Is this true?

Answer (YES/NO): YES